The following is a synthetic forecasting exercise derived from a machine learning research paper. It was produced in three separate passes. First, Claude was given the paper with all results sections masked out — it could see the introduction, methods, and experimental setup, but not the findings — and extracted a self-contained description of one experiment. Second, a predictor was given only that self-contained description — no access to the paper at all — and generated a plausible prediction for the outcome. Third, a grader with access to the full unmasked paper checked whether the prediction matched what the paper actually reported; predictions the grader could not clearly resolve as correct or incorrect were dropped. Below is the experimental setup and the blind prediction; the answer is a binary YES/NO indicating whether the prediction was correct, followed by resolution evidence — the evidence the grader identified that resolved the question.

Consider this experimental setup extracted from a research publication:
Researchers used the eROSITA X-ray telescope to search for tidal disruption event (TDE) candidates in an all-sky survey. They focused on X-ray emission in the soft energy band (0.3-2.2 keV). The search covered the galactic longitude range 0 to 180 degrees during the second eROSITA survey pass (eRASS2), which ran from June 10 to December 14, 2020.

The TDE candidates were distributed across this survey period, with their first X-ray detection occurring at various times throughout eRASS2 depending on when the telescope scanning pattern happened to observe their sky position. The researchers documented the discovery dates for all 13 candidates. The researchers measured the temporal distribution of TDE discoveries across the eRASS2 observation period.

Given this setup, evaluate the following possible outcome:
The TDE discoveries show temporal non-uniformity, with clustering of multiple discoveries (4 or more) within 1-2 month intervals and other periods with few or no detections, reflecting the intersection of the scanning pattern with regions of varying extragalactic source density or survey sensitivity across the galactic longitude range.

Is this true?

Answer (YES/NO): YES